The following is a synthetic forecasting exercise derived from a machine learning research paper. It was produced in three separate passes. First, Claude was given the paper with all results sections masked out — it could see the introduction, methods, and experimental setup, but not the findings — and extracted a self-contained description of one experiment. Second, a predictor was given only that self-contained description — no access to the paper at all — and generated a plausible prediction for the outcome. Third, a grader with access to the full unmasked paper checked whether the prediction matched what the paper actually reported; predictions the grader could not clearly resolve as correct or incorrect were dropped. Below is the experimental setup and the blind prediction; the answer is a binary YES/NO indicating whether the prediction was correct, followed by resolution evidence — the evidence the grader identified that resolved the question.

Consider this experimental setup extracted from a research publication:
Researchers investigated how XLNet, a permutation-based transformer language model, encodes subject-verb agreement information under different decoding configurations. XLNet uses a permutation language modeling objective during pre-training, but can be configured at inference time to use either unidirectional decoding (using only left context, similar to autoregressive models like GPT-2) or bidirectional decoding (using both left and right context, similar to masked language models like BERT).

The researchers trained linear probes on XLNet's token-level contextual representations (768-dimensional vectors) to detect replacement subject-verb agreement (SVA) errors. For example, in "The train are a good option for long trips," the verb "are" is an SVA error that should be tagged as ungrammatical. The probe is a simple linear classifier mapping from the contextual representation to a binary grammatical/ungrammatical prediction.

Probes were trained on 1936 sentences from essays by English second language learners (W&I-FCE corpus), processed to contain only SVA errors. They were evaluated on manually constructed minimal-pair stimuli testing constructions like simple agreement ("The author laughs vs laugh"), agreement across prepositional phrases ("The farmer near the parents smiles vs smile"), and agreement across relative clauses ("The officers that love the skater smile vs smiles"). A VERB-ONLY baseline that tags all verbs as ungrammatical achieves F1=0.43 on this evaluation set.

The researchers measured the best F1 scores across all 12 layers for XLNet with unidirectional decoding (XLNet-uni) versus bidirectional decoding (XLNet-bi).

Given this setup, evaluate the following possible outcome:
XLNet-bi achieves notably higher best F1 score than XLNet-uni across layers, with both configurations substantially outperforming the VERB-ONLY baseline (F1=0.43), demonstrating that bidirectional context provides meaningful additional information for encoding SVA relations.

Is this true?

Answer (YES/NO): NO